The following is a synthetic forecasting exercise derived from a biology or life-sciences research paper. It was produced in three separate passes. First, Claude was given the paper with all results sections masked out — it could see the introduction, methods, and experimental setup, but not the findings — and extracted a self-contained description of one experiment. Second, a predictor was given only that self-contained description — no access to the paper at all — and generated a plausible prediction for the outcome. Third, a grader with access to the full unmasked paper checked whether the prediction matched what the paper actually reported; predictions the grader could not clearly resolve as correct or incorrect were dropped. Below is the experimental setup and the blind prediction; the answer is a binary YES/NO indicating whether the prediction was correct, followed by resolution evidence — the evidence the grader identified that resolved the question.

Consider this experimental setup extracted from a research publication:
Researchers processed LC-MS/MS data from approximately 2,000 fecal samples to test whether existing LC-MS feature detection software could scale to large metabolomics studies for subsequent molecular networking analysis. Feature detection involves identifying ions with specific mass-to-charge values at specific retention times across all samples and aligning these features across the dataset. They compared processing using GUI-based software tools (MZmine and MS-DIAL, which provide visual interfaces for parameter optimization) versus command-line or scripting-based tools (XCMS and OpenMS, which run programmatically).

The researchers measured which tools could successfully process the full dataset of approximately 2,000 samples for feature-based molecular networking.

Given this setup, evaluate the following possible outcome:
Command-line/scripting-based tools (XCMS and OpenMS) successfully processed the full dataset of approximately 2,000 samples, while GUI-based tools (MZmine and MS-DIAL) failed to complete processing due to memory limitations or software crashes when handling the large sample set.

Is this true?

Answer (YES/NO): NO